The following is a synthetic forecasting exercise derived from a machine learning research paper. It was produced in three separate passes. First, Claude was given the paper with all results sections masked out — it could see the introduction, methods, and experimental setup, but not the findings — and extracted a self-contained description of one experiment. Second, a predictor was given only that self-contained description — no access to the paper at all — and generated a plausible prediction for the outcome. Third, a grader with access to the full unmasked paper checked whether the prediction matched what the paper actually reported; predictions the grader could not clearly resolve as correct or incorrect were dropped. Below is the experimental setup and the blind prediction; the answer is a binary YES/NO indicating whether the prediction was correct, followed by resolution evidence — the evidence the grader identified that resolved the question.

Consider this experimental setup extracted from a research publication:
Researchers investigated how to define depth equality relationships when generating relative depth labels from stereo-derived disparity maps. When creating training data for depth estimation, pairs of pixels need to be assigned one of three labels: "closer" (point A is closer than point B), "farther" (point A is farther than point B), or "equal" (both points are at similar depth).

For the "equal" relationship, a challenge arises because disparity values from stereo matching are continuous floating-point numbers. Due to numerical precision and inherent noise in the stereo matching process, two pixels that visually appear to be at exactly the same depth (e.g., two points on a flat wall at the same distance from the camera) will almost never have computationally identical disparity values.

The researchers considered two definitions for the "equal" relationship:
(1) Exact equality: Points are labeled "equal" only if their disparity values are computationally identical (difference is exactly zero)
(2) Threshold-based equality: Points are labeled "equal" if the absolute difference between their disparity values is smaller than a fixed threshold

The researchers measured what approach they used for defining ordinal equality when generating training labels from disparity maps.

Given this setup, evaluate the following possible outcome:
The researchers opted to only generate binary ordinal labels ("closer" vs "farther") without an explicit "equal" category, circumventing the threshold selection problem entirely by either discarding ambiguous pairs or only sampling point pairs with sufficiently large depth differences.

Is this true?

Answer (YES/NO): NO